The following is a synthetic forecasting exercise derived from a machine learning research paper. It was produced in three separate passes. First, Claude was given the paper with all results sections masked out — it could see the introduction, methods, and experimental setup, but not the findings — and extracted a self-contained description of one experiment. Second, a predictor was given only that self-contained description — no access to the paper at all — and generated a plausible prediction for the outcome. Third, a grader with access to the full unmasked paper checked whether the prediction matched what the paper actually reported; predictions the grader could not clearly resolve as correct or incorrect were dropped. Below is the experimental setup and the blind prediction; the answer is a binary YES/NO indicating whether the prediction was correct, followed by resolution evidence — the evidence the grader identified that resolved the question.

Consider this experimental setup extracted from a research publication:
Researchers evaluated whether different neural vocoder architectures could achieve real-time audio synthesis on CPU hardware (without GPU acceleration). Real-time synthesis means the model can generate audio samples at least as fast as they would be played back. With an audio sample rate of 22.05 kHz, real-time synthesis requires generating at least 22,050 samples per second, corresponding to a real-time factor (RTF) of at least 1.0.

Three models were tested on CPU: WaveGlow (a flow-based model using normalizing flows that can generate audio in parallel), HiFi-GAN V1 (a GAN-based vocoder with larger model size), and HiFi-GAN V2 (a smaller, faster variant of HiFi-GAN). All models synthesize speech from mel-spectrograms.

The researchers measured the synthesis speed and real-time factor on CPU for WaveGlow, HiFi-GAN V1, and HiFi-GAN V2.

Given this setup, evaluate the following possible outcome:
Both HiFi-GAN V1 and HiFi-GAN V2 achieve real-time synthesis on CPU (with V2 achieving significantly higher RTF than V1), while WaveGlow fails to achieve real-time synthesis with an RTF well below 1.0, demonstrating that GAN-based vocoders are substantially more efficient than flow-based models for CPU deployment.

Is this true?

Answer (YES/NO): YES